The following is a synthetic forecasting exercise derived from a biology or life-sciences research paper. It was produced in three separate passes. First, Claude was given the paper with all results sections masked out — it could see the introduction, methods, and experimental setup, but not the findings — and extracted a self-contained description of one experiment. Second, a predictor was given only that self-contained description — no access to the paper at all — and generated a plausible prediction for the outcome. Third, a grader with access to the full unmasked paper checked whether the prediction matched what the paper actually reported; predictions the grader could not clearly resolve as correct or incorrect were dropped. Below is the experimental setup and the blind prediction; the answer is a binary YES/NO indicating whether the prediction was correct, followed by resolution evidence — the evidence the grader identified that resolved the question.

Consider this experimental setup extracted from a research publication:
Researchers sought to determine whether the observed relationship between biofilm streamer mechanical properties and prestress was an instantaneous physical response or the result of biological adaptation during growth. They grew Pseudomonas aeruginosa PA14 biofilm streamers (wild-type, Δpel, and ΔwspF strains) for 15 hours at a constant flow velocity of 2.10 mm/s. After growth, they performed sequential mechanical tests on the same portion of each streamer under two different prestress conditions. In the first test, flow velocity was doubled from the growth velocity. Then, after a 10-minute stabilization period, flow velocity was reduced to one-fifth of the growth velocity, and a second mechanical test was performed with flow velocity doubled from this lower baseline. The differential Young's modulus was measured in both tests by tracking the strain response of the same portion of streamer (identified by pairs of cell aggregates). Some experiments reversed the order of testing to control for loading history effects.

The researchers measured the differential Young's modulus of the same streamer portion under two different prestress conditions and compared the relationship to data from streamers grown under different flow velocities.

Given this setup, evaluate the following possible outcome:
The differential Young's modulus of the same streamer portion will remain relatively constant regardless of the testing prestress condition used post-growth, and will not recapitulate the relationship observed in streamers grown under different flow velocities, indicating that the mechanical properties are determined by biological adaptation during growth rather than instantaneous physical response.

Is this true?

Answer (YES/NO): NO